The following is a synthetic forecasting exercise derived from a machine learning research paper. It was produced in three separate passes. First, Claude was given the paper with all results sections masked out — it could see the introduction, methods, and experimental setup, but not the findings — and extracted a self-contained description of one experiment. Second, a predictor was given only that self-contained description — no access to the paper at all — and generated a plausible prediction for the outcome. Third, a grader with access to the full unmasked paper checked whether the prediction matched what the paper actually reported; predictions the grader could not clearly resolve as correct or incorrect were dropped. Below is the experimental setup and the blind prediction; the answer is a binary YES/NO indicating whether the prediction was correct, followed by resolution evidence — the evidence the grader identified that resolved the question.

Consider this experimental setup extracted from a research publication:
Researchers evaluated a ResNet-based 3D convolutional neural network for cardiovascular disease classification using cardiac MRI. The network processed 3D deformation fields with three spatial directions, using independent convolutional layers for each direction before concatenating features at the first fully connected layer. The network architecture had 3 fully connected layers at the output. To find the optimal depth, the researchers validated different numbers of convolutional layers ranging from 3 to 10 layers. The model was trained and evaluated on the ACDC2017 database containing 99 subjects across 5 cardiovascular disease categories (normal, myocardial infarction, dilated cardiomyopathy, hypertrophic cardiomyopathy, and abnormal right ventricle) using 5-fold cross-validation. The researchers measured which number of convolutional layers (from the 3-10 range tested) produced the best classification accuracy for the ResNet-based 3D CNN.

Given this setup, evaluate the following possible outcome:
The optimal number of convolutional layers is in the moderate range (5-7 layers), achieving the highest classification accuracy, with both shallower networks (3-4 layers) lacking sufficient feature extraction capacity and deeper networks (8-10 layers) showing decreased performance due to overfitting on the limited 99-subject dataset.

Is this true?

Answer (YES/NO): YES